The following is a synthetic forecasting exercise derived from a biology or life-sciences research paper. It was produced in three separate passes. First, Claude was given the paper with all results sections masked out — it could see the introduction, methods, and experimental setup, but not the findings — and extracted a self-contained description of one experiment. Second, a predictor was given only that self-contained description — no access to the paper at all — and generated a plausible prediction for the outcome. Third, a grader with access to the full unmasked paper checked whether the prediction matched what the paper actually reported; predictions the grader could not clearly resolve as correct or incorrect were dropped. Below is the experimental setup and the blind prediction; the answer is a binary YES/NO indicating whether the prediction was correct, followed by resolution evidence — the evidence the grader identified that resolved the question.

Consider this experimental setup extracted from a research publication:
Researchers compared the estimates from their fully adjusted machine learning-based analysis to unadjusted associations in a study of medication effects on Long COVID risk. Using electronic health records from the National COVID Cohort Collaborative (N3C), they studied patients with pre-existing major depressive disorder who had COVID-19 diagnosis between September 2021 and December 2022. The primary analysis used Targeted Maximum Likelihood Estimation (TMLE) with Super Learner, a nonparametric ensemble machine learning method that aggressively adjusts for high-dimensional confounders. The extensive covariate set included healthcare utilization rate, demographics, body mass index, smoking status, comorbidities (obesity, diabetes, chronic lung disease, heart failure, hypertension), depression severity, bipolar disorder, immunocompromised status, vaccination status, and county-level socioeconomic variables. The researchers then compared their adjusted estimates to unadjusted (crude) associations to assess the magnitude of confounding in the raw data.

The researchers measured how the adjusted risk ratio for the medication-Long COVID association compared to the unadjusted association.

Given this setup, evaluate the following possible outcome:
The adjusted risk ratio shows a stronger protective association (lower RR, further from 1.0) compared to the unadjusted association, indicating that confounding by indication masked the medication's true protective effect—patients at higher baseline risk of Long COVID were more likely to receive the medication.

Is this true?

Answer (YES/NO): YES